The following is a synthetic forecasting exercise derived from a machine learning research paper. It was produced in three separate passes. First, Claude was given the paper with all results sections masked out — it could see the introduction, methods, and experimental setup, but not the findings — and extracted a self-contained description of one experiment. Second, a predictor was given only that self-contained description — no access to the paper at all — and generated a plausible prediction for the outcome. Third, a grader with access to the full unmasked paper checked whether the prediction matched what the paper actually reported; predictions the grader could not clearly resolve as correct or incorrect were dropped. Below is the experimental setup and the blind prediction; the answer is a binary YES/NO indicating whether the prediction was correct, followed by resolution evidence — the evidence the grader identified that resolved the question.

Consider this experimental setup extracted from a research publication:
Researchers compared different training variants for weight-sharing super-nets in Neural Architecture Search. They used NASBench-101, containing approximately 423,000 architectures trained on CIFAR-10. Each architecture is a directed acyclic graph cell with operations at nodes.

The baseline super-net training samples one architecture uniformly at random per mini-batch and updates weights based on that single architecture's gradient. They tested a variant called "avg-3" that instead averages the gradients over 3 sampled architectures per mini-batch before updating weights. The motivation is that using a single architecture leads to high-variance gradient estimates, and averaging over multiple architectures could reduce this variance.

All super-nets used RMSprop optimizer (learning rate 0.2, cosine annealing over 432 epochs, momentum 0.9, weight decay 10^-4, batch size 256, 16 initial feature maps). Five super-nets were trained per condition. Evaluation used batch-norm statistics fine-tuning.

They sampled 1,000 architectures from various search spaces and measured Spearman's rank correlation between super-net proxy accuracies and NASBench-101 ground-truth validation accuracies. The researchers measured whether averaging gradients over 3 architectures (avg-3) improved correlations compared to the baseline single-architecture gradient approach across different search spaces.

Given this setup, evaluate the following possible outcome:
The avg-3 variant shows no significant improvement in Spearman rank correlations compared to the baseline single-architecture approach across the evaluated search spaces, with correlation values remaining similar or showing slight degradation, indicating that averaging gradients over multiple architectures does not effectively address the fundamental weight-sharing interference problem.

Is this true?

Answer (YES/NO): NO